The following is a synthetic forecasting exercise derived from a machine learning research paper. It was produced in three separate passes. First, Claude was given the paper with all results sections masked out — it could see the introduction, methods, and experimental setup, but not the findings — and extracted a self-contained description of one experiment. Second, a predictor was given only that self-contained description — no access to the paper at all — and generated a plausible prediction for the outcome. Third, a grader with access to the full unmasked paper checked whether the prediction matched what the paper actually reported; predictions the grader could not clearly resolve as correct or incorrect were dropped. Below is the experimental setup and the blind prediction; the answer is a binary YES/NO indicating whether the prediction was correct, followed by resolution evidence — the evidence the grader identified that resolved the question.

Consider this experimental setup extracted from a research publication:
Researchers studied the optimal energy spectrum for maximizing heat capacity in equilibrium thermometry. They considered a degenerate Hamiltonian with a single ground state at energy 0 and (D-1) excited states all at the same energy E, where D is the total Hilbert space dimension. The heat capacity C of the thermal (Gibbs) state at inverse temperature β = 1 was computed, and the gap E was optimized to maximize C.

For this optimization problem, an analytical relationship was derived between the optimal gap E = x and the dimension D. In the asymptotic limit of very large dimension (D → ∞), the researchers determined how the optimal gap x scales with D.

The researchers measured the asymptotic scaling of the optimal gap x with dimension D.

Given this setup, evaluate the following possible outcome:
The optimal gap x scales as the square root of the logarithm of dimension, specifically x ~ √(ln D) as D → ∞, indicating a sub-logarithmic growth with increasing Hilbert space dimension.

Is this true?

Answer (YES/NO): NO